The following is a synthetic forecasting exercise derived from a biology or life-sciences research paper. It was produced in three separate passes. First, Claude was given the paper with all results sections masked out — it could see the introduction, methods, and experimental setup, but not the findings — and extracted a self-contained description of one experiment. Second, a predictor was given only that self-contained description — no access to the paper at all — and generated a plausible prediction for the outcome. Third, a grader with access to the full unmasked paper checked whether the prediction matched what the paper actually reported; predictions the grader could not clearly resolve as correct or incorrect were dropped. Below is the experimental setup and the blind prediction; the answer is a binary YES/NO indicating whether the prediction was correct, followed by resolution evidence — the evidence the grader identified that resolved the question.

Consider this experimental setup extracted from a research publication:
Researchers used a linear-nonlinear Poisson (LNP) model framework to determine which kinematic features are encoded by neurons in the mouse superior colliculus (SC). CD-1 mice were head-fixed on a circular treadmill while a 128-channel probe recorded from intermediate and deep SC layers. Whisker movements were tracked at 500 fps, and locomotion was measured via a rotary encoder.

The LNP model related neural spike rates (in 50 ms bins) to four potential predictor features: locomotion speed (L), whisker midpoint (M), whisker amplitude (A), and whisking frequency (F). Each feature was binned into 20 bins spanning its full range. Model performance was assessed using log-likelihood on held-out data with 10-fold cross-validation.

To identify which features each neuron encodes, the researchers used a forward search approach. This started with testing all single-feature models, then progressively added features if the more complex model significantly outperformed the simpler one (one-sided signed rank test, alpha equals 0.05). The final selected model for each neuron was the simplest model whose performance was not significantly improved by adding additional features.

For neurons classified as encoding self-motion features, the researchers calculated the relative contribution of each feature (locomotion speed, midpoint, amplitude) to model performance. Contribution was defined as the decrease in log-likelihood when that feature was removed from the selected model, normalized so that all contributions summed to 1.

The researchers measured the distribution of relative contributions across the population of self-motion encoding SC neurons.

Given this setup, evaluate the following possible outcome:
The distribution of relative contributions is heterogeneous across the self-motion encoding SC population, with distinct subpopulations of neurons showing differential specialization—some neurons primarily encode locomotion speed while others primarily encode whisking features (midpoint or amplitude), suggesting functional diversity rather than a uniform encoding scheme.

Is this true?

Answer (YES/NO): YES